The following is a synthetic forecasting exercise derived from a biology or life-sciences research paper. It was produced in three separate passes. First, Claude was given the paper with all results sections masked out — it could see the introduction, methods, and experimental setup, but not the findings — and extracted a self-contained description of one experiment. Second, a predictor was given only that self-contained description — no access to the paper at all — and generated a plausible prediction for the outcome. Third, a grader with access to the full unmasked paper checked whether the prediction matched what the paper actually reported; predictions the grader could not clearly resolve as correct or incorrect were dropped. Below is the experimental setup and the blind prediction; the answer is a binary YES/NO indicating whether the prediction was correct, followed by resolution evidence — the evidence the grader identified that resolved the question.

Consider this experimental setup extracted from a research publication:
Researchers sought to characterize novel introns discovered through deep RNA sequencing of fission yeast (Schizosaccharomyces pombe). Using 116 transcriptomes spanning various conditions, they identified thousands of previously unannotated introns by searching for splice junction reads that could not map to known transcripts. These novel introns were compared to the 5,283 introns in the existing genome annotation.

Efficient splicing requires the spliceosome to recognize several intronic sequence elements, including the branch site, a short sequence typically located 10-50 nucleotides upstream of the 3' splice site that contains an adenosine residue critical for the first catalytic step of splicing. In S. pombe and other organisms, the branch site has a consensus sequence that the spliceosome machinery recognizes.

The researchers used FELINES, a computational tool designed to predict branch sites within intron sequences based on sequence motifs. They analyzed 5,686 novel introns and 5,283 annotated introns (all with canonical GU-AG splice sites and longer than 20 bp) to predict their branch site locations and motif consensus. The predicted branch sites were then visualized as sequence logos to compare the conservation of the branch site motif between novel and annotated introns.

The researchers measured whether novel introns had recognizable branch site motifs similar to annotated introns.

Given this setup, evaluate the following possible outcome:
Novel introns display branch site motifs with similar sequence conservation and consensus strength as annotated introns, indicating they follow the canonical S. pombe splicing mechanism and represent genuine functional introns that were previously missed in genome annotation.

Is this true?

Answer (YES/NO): NO